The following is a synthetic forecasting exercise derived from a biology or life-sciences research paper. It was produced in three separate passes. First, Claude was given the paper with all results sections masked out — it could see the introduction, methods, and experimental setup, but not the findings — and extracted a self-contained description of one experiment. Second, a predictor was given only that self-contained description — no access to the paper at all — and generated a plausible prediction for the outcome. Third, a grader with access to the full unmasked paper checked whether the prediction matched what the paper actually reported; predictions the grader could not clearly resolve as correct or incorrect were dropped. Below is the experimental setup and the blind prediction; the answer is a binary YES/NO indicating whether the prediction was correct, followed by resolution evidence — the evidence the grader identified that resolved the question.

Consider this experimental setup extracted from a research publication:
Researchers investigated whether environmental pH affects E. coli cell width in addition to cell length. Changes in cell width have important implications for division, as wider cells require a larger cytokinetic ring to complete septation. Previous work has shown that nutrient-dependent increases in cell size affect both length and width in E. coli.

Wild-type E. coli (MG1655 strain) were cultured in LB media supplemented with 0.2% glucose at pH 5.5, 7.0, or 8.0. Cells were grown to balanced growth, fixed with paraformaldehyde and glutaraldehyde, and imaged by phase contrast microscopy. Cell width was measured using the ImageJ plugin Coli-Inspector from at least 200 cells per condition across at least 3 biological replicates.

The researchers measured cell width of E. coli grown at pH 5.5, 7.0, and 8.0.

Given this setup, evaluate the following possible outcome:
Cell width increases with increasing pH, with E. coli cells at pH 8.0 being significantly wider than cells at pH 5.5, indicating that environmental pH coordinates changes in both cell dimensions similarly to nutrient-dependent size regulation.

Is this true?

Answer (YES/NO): NO